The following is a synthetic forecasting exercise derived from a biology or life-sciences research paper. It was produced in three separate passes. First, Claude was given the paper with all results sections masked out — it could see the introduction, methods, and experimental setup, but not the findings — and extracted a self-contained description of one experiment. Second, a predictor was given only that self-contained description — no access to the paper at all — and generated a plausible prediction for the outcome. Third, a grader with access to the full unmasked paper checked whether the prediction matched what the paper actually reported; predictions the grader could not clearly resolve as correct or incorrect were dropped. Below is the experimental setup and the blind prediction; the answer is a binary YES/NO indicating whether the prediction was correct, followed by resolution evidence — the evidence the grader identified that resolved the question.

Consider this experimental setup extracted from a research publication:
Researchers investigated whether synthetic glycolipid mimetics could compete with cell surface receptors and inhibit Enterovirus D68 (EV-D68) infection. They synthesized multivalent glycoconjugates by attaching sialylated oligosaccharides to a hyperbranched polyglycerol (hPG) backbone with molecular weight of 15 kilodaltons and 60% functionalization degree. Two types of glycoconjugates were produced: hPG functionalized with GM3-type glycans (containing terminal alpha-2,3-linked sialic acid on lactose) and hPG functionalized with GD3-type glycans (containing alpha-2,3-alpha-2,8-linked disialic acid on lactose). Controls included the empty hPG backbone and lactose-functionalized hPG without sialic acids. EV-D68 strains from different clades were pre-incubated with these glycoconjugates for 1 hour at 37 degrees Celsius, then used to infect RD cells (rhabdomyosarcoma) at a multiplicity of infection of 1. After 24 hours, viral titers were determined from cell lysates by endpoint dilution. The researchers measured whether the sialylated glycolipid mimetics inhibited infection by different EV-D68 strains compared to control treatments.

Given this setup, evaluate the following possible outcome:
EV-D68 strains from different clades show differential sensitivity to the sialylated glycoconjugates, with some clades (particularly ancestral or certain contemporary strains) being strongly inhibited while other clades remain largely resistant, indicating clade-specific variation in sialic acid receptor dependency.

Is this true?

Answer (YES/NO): YES